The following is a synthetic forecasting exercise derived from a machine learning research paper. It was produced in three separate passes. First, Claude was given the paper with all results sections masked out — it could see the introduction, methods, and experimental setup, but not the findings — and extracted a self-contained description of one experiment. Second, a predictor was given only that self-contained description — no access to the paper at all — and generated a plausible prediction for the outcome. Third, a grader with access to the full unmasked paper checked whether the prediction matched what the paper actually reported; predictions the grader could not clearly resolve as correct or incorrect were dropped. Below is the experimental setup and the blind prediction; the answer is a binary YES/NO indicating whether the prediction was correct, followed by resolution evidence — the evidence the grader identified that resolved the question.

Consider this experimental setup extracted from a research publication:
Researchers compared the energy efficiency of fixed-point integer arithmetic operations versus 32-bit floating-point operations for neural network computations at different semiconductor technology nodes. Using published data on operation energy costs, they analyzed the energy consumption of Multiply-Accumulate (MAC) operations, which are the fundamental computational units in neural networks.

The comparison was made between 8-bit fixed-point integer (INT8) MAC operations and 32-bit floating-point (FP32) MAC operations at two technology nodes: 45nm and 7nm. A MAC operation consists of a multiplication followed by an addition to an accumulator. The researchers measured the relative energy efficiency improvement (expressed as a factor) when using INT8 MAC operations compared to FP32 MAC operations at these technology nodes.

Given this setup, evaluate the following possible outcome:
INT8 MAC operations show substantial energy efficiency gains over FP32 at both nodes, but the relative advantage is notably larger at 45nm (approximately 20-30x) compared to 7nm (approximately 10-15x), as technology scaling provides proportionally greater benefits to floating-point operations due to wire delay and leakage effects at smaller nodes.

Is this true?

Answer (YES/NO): NO